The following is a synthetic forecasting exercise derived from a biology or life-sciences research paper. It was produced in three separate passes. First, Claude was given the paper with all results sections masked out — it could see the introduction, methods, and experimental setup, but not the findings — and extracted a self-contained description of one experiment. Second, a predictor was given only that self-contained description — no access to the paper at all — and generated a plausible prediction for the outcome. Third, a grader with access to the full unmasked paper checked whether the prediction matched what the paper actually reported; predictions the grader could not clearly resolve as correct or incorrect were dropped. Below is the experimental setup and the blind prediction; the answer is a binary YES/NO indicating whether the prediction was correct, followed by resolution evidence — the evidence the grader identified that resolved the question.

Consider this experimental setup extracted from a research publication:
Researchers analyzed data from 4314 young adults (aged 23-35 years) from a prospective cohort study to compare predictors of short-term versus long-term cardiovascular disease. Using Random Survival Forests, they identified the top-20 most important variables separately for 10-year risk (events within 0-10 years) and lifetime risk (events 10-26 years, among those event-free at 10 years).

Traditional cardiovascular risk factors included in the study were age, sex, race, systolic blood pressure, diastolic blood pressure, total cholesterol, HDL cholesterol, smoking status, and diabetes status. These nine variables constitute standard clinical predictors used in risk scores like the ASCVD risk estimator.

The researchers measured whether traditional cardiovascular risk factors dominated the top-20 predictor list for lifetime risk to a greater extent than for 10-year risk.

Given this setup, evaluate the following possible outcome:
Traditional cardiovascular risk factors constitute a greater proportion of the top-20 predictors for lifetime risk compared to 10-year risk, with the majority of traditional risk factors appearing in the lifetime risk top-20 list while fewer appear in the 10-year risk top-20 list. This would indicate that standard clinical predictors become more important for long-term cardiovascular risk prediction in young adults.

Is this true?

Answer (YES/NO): YES